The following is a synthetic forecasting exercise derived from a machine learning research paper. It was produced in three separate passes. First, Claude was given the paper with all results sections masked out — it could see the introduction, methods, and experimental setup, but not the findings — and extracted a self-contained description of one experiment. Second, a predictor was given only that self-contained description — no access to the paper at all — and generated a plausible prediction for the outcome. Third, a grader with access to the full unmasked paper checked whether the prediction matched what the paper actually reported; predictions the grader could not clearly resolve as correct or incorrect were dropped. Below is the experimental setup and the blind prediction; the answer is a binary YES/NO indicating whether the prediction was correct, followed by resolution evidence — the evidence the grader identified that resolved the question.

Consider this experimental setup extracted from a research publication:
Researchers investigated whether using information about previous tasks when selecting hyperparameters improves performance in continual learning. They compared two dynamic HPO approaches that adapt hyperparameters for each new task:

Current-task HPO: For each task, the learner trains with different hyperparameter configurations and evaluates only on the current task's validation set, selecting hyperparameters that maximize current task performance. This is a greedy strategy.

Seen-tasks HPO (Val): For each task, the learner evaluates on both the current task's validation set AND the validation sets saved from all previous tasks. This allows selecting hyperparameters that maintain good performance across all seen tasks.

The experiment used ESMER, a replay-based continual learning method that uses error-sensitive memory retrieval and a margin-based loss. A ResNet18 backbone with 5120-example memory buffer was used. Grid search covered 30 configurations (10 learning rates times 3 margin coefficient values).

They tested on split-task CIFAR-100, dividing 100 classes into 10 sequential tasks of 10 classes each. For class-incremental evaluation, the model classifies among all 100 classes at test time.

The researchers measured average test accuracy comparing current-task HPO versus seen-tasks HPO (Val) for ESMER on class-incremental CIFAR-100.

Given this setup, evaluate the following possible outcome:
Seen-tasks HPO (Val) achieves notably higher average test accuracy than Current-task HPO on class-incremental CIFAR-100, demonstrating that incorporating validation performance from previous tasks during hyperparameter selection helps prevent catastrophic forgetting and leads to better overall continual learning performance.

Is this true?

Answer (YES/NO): NO